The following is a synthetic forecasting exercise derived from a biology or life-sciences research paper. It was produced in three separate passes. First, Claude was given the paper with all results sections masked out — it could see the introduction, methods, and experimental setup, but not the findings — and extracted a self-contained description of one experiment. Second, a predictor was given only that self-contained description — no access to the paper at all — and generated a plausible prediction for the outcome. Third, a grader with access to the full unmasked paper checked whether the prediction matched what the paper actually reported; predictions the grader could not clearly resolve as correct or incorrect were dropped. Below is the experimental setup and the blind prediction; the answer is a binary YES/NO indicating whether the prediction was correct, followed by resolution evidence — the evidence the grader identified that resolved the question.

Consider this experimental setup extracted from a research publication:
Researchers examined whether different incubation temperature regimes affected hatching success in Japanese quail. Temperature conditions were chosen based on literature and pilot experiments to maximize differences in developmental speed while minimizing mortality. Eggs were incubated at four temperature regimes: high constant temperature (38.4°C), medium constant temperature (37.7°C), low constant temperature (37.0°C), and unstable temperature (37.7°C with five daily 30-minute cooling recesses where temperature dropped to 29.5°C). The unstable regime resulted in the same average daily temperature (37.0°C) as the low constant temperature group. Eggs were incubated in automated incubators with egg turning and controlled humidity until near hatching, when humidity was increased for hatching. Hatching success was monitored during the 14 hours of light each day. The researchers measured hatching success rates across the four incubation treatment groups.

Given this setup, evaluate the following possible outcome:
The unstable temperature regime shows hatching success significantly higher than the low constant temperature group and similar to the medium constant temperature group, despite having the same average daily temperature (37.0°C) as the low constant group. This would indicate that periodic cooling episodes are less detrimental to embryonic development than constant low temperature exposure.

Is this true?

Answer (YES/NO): NO